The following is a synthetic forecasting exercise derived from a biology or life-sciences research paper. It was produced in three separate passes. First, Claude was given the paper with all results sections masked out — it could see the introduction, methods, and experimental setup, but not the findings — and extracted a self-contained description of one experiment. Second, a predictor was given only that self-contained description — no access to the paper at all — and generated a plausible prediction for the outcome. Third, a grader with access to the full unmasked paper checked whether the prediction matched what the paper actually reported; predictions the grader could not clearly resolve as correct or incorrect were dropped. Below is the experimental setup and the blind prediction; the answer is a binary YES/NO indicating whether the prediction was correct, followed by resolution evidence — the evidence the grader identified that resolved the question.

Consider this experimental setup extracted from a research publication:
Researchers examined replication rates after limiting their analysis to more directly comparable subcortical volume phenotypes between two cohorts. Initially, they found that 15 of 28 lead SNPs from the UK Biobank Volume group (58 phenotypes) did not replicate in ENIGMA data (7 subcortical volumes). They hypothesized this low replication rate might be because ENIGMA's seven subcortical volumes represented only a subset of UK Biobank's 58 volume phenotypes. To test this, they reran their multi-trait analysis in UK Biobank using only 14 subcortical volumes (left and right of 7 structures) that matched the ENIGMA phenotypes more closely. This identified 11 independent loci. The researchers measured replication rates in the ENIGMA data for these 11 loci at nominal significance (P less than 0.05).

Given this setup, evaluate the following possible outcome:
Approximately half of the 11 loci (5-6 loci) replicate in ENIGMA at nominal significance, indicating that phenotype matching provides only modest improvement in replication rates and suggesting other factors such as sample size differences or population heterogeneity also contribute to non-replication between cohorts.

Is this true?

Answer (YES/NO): NO